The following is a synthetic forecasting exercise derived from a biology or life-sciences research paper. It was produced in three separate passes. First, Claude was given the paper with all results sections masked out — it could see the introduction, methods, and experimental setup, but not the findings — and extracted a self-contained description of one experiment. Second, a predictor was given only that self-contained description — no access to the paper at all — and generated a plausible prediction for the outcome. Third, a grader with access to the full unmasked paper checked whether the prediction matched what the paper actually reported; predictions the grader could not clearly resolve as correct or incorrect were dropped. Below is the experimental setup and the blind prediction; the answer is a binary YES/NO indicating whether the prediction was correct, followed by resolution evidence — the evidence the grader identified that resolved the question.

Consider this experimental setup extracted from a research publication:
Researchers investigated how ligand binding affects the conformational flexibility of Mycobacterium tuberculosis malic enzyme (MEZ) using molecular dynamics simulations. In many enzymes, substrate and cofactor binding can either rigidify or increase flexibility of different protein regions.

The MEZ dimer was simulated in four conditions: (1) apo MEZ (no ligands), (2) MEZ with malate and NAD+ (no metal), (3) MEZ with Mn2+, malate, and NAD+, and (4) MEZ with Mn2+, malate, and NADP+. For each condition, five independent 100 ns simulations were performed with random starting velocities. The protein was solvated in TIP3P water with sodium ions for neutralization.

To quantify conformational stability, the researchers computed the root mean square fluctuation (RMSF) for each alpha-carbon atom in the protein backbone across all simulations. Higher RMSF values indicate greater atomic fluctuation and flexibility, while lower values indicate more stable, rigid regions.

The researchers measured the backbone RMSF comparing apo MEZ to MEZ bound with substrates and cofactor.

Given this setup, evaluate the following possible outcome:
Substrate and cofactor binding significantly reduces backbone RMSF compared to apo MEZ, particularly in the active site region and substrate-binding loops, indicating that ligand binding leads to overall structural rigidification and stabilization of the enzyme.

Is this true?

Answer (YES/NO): NO